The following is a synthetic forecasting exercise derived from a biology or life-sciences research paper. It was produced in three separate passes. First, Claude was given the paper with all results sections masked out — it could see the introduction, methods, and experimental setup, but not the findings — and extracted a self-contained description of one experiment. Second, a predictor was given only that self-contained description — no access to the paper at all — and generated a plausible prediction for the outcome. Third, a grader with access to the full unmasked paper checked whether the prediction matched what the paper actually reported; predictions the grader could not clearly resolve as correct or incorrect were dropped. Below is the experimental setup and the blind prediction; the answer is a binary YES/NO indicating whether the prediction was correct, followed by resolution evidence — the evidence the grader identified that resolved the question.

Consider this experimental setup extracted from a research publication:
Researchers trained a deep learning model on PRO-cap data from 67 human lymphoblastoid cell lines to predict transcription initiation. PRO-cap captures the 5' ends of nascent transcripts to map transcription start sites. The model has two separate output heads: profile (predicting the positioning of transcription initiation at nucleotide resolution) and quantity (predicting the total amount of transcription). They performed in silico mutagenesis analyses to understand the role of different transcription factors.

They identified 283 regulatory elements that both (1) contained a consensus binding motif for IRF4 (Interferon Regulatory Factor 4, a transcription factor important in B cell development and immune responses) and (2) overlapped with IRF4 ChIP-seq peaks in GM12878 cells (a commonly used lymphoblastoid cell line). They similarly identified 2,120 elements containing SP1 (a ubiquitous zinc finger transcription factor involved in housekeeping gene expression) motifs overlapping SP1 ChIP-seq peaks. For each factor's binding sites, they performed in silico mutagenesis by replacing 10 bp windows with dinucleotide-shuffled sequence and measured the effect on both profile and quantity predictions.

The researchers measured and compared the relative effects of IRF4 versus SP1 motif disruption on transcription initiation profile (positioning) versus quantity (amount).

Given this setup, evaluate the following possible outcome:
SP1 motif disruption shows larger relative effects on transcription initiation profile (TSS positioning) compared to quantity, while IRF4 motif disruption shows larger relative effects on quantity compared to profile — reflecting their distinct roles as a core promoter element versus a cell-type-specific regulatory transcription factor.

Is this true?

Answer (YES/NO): NO